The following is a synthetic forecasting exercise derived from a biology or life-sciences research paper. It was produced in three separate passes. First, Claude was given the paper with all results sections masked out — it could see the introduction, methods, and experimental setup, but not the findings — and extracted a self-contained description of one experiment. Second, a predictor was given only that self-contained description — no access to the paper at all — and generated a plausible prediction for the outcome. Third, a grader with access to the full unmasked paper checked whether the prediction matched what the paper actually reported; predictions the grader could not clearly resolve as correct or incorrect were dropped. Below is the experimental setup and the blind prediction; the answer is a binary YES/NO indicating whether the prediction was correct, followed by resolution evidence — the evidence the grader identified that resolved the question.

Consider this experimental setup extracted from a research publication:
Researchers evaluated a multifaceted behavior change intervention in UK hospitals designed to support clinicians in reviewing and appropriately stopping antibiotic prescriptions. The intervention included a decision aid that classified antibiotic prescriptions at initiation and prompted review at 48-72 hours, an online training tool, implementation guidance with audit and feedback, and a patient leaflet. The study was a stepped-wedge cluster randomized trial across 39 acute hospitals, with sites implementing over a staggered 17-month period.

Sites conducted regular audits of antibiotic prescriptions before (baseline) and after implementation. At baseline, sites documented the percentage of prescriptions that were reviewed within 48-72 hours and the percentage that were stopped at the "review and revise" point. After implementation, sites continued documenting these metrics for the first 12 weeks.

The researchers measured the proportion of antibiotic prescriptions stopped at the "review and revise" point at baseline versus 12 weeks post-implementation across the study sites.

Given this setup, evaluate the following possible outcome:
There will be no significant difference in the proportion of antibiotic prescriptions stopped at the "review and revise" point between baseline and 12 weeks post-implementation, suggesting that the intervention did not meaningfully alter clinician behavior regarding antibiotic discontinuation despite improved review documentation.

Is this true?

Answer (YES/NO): NO